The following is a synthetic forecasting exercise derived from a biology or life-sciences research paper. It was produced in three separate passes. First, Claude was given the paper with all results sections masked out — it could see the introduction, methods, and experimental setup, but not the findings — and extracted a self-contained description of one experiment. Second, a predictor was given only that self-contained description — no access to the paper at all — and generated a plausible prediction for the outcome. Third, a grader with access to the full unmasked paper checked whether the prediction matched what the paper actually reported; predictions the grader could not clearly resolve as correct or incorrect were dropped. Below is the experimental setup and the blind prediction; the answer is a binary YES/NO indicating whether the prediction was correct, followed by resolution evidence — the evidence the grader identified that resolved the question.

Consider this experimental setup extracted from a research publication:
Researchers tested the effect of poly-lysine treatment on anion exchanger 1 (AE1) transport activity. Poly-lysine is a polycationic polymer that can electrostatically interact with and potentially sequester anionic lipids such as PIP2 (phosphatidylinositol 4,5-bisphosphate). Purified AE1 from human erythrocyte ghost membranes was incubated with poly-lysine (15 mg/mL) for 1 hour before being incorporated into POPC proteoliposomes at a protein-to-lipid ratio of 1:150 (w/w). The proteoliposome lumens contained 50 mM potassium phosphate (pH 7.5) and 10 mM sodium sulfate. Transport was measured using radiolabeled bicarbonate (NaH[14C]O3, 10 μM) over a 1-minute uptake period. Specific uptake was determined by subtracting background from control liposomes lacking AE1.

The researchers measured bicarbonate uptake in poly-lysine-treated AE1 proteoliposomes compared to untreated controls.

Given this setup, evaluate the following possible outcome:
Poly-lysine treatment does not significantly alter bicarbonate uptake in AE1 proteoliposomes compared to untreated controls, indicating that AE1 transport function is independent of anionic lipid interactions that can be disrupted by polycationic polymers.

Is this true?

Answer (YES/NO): NO